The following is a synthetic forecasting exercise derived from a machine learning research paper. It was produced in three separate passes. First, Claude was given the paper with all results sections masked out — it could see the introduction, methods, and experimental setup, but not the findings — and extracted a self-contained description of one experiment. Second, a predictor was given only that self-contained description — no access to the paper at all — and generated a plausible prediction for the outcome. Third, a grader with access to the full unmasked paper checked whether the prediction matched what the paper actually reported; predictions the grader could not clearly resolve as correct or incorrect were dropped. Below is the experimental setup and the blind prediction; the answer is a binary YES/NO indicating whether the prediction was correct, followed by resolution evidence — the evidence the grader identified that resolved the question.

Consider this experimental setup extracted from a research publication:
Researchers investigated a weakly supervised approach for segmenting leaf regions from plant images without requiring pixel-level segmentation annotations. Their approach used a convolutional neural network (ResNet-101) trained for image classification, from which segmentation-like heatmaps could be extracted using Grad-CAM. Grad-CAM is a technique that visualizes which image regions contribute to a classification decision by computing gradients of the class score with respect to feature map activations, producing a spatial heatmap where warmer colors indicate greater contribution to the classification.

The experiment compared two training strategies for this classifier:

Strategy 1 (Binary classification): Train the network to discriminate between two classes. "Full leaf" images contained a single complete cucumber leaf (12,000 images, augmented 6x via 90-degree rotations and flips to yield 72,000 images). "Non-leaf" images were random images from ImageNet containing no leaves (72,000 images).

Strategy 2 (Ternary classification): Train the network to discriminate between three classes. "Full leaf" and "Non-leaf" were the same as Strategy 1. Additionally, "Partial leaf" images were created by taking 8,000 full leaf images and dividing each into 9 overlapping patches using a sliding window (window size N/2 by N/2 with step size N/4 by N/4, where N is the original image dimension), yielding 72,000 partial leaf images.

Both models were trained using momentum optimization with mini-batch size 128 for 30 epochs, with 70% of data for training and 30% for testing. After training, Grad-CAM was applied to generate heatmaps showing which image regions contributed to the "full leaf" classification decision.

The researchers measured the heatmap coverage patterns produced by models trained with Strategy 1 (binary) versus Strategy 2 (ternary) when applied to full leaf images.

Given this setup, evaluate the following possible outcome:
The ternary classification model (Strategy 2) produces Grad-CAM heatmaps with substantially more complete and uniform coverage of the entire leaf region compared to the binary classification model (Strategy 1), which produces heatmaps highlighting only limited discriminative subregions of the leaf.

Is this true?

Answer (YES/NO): YES